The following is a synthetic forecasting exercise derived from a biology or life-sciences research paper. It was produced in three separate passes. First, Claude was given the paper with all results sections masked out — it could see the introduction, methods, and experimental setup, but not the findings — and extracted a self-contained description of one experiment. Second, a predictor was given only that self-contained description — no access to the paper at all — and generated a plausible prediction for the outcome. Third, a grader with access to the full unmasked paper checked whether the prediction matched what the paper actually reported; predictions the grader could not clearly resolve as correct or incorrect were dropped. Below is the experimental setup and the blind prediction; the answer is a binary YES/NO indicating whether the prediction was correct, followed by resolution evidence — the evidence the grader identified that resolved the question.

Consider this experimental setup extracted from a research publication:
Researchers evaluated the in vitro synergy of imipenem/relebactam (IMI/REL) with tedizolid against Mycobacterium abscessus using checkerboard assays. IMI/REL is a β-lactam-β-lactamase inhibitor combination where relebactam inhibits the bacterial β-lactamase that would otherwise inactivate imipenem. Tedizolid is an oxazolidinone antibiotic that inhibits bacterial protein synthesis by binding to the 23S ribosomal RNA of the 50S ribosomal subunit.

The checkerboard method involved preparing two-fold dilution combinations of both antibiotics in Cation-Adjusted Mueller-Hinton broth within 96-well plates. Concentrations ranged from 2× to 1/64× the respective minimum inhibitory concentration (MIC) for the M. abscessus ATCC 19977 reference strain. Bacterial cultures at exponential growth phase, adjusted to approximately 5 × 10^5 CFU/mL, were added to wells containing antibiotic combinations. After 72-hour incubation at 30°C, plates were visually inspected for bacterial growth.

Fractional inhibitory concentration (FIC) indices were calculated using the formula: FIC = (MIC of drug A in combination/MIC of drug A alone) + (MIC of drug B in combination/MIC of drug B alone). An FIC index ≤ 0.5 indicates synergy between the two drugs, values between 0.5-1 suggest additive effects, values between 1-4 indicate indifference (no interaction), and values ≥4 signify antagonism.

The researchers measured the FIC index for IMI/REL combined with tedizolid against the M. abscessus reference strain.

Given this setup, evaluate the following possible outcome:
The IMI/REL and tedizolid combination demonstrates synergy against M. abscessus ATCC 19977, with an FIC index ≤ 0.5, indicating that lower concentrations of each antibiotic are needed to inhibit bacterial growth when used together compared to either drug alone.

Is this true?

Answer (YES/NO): NO